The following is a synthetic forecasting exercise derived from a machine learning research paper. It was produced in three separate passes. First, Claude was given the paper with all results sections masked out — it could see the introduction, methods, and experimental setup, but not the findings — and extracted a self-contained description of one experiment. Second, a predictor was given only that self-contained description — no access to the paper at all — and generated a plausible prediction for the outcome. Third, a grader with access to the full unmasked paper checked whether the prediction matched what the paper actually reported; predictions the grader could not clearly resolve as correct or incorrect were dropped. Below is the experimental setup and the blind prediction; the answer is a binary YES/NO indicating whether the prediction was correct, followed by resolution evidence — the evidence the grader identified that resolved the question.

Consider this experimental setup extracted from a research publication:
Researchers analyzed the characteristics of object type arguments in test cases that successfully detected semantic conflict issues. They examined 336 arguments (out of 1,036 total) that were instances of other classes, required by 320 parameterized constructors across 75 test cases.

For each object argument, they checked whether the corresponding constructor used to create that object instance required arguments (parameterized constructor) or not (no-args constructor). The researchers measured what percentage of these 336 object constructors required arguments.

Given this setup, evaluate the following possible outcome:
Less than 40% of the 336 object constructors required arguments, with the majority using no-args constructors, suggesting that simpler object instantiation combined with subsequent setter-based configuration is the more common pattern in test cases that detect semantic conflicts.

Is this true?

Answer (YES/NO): NO